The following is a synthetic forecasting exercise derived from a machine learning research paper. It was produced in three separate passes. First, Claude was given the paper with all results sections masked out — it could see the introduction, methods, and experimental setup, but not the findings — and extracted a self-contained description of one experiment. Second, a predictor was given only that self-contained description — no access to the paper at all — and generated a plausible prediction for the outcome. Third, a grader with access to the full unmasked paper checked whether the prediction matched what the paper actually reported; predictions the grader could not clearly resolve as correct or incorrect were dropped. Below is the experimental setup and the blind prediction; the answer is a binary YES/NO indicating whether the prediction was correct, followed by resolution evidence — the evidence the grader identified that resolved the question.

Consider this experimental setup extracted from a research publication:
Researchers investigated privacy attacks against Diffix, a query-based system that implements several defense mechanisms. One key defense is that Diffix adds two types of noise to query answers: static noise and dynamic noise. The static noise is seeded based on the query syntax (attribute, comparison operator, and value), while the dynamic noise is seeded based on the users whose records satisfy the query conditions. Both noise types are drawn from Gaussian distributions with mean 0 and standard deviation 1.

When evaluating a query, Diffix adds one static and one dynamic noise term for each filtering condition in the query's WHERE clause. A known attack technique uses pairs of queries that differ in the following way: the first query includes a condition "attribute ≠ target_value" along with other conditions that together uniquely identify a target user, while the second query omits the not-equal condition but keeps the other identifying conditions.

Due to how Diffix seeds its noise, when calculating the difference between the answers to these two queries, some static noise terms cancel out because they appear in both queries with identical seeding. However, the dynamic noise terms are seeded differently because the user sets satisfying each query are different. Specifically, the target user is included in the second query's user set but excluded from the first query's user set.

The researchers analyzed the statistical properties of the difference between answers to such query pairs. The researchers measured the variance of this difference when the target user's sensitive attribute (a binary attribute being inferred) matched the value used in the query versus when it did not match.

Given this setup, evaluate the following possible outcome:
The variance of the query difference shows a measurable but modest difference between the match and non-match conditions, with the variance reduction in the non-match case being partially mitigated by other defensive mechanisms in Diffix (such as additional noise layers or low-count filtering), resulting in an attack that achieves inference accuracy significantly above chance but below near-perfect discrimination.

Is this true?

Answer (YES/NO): NO